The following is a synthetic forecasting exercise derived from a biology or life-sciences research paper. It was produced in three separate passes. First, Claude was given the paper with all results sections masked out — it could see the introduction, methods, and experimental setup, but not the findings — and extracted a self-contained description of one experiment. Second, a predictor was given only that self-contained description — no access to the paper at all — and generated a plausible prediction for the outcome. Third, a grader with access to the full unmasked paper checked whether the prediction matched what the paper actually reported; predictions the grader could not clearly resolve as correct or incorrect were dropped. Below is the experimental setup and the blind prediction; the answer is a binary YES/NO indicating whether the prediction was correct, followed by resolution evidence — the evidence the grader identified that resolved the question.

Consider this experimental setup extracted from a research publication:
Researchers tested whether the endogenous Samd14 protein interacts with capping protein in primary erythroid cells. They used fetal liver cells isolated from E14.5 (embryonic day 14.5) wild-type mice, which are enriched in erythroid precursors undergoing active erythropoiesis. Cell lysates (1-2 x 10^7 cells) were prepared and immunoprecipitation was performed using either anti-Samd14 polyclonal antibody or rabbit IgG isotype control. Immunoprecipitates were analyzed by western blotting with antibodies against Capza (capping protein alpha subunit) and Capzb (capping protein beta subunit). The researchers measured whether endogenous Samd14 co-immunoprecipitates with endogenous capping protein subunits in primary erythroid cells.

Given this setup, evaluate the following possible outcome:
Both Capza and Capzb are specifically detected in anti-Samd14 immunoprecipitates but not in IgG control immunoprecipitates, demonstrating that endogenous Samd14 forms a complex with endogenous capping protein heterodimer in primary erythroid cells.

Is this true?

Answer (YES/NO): NO